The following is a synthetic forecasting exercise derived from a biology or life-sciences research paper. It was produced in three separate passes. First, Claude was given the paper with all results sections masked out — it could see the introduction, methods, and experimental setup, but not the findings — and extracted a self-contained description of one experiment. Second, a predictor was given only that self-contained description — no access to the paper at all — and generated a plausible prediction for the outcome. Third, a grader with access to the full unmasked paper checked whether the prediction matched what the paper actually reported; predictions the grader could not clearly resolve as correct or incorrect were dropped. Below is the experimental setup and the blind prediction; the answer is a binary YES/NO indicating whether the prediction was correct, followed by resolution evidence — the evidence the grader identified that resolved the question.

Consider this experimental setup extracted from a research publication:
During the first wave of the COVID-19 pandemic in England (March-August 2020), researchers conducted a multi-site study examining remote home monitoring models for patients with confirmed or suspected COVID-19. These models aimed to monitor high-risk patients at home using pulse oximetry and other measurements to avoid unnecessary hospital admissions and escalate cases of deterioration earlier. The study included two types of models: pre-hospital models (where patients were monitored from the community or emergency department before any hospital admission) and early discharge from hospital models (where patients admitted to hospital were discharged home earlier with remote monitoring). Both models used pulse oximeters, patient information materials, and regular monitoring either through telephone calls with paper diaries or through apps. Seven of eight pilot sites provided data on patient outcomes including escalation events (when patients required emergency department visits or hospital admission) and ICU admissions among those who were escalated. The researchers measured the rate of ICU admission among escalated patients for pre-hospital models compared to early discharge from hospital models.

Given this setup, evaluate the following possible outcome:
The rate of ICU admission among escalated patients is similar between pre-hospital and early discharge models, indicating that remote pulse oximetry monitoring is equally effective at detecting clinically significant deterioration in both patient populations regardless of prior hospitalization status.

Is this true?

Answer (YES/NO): NO